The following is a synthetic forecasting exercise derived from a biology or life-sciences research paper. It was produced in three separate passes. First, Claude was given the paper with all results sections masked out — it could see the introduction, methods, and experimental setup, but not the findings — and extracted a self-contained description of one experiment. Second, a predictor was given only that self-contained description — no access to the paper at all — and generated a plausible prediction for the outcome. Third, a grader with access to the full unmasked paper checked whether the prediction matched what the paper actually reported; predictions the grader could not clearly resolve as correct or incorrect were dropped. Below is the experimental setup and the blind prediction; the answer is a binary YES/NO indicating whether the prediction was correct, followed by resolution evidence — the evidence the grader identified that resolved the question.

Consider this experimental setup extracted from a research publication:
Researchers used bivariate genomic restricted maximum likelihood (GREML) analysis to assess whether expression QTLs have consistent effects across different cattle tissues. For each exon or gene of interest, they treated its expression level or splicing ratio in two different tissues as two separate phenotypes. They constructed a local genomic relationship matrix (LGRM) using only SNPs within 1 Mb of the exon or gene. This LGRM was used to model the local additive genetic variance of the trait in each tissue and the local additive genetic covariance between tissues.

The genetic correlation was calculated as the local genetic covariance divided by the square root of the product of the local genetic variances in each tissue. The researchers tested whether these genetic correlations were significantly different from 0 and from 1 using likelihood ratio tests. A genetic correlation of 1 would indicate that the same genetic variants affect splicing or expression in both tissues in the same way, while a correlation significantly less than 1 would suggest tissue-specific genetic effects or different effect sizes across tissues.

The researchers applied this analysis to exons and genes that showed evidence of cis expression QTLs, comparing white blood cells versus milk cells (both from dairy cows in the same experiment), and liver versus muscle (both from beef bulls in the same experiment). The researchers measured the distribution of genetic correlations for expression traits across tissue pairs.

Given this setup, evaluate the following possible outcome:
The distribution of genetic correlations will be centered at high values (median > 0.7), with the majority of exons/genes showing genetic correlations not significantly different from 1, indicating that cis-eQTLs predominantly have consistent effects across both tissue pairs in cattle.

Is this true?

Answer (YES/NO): YES